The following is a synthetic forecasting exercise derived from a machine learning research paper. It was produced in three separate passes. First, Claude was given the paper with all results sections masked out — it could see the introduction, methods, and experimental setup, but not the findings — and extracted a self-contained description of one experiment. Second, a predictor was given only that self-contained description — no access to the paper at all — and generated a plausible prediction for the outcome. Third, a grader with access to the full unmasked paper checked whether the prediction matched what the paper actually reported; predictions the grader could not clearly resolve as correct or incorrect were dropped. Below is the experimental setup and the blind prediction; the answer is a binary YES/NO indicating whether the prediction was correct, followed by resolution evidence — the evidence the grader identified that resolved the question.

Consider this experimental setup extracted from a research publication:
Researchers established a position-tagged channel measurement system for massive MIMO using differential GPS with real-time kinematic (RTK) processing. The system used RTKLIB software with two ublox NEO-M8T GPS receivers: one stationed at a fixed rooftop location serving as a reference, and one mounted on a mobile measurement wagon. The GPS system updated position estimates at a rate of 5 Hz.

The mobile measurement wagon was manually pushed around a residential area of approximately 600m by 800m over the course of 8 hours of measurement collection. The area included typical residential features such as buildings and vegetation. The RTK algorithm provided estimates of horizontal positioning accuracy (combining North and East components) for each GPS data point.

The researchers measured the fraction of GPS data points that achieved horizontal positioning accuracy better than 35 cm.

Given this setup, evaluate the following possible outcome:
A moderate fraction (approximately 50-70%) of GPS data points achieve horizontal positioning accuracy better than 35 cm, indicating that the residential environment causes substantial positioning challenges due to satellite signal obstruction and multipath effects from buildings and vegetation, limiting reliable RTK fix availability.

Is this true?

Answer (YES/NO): NO